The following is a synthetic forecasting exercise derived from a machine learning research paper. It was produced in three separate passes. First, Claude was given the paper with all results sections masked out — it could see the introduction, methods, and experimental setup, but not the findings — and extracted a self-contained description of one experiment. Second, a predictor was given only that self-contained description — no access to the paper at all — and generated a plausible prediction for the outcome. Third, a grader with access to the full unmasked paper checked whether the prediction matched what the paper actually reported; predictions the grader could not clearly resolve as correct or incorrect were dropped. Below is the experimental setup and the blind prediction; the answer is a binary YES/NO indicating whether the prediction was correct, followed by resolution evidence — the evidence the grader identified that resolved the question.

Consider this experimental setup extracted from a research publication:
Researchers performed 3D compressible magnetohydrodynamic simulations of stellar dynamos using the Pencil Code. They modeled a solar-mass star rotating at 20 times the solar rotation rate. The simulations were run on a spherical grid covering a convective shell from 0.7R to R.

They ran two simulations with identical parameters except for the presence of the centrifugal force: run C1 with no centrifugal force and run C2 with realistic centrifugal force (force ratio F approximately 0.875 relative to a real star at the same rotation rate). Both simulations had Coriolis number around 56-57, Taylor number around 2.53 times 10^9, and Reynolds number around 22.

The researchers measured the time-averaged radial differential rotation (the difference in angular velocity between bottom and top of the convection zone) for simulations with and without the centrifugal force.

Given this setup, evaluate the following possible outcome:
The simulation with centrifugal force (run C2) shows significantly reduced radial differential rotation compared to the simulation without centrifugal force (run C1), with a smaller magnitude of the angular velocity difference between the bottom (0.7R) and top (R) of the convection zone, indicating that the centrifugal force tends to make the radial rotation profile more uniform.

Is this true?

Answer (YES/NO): NO